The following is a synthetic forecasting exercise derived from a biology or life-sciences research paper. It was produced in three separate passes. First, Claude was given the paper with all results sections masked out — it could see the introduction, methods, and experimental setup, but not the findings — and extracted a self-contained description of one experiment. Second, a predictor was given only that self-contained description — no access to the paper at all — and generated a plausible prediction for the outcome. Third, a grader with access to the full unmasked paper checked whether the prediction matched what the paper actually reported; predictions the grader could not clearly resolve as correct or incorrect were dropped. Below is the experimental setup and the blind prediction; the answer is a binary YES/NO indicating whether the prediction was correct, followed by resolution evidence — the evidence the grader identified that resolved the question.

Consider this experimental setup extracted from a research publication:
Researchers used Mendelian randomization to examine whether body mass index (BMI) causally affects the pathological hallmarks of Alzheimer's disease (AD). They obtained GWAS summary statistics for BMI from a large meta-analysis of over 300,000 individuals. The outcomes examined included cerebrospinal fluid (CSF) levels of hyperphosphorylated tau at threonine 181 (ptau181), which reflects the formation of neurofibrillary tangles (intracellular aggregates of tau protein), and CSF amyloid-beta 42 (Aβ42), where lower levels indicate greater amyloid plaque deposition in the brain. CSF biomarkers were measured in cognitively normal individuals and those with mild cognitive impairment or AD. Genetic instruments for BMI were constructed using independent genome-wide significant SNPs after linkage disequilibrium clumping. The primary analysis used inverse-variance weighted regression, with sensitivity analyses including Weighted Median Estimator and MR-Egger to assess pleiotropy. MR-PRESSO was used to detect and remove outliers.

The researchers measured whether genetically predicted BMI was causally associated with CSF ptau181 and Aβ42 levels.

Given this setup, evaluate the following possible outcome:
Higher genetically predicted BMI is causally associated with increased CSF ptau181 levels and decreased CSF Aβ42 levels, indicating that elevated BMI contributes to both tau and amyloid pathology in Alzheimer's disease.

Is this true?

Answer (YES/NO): NO